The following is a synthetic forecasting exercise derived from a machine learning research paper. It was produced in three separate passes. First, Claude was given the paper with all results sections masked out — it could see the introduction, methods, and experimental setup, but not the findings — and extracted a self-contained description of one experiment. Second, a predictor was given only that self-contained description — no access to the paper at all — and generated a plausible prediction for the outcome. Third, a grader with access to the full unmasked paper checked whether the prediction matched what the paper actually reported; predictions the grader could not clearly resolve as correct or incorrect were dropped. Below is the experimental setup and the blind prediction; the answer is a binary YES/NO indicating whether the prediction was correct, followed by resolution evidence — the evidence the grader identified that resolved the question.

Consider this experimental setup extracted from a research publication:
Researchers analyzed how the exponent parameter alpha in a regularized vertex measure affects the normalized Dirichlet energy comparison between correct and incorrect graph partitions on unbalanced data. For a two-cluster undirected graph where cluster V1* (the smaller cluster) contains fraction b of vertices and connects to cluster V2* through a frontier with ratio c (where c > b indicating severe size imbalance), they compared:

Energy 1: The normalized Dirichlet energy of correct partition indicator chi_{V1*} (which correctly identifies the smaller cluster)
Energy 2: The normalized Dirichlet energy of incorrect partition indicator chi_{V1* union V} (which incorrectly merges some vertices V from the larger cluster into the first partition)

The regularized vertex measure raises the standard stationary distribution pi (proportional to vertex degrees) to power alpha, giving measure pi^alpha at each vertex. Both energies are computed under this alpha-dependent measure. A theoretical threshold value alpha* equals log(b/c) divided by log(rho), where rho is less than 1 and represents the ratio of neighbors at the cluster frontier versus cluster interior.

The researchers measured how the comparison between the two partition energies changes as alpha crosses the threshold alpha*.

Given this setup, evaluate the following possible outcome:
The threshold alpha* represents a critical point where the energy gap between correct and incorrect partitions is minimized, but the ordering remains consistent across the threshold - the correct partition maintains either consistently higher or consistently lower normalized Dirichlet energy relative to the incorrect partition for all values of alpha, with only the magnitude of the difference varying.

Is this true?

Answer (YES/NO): NO